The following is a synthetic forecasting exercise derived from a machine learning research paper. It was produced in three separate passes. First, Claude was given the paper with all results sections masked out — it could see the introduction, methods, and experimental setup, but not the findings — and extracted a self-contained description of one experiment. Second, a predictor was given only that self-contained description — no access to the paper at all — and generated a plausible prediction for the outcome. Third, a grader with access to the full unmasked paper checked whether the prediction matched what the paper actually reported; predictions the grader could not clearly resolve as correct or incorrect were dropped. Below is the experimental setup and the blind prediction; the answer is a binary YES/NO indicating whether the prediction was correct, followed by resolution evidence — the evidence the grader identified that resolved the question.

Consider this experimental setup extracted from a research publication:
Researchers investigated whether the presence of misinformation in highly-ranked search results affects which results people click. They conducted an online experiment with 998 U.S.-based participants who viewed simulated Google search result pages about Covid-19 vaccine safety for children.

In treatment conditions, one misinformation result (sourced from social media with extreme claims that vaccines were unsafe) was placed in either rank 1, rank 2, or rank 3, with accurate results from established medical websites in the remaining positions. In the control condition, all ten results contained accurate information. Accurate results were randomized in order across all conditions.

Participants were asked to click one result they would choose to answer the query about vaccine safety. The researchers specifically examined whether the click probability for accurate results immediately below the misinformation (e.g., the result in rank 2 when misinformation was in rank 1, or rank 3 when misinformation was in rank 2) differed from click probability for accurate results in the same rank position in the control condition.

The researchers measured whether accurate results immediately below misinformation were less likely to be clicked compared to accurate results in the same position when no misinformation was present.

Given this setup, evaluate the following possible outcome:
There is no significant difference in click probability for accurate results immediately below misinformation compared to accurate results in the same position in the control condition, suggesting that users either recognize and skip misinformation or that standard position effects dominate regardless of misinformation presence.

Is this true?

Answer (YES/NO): YES